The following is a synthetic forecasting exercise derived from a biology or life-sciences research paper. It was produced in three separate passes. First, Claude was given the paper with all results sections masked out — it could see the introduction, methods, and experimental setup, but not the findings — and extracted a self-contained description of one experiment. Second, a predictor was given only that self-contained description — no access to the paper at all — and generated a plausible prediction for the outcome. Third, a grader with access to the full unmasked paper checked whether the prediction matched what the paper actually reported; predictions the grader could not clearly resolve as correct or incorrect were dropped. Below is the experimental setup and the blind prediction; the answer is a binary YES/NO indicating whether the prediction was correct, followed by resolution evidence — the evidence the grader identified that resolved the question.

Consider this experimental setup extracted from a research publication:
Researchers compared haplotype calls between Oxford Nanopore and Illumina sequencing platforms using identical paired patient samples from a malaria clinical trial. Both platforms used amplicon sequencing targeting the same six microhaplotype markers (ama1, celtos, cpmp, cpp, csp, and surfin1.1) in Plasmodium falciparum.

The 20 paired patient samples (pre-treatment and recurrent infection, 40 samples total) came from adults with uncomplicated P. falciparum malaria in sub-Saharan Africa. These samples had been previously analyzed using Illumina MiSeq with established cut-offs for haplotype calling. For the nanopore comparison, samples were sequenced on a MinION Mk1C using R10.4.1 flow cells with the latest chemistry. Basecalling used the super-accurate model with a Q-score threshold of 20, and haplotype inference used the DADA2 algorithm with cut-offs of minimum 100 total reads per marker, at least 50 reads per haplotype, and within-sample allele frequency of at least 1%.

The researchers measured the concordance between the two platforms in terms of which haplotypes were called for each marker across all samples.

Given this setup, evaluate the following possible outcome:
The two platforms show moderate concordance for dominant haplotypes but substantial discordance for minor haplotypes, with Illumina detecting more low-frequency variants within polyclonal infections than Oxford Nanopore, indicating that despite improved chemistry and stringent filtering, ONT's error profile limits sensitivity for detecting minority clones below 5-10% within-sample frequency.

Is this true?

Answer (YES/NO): NO